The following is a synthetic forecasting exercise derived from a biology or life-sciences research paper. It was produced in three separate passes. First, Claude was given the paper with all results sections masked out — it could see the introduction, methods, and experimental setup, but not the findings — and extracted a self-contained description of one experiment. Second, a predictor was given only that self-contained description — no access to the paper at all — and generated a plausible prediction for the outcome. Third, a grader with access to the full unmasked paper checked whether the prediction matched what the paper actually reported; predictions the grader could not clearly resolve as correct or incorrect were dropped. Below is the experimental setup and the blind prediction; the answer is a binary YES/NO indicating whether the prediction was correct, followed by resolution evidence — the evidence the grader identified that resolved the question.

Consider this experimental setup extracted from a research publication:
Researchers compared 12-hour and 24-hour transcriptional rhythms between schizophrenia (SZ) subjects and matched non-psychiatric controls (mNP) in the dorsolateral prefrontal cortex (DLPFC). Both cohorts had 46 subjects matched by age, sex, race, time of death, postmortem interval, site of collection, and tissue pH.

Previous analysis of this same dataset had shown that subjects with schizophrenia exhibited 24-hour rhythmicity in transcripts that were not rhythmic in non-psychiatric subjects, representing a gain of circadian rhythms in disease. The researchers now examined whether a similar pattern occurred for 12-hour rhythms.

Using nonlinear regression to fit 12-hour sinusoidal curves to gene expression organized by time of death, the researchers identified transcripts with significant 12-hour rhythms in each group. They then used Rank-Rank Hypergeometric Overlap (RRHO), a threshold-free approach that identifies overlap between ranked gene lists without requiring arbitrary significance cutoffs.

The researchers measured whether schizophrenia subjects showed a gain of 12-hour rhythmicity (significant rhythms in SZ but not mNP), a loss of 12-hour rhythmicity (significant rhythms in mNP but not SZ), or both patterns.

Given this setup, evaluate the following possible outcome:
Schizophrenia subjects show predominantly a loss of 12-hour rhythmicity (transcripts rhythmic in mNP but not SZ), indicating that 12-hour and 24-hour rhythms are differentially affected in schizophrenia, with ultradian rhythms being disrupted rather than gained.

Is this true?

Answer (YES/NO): YES